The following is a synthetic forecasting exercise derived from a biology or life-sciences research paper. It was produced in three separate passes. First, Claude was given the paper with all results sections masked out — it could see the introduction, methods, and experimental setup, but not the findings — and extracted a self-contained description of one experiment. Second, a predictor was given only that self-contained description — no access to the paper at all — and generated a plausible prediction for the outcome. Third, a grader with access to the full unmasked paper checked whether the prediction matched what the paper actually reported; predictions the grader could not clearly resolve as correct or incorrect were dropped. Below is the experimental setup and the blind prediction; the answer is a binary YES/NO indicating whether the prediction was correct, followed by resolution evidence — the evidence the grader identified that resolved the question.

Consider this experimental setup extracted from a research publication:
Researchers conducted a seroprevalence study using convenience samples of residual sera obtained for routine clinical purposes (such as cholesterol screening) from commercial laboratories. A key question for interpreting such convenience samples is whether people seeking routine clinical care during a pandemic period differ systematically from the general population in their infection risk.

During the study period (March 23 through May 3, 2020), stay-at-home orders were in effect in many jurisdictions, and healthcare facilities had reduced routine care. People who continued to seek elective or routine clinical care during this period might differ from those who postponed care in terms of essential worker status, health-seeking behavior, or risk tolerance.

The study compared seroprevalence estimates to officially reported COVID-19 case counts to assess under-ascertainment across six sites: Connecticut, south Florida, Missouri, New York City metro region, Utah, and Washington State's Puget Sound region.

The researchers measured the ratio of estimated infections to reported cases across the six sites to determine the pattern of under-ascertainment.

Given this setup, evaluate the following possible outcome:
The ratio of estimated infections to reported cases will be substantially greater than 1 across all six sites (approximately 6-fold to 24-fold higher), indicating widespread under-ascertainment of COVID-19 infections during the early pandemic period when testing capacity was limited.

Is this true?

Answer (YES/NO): YES